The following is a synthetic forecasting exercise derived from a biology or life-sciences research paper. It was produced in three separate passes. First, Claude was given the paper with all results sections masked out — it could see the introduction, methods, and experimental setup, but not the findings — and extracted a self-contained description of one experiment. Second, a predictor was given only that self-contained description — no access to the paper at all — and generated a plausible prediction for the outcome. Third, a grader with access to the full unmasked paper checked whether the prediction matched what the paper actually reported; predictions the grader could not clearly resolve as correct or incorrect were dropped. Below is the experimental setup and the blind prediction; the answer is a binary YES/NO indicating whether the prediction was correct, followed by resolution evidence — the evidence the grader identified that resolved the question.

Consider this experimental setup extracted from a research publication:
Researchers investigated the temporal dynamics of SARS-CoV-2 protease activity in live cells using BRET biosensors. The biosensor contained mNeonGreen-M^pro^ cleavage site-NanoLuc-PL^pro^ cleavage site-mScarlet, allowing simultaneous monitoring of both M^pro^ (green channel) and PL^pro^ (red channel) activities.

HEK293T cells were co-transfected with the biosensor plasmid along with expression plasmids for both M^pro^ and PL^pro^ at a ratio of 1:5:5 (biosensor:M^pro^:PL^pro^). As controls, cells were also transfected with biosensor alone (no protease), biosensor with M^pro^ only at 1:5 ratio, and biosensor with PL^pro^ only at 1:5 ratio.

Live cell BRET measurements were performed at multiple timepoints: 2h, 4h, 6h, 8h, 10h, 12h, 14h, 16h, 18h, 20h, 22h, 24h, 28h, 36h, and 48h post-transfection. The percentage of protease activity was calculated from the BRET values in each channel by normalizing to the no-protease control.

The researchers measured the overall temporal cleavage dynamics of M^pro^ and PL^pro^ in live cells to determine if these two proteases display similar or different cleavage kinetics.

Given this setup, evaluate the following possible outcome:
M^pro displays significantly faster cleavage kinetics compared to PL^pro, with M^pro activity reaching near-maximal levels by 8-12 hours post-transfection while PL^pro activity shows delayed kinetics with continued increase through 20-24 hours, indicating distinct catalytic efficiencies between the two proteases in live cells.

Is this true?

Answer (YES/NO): NO